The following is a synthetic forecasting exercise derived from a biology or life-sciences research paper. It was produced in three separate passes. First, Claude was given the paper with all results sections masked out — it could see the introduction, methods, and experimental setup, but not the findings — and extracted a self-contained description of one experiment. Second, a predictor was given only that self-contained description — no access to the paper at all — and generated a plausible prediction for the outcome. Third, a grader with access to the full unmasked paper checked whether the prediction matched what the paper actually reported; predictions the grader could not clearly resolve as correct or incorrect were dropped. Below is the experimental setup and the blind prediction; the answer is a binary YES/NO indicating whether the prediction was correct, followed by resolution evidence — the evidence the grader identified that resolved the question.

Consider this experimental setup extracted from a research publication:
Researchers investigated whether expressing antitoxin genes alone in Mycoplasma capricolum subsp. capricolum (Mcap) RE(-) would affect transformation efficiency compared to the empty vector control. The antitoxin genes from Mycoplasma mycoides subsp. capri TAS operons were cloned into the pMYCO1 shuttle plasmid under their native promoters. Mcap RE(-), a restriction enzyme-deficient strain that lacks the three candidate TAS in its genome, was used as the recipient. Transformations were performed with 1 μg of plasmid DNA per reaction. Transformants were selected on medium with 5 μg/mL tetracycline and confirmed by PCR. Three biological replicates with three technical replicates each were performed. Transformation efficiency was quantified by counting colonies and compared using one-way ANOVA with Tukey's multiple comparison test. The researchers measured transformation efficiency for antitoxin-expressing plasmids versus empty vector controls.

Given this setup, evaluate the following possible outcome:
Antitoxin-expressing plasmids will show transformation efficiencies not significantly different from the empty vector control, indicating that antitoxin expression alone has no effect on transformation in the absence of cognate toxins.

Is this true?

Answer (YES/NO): YES